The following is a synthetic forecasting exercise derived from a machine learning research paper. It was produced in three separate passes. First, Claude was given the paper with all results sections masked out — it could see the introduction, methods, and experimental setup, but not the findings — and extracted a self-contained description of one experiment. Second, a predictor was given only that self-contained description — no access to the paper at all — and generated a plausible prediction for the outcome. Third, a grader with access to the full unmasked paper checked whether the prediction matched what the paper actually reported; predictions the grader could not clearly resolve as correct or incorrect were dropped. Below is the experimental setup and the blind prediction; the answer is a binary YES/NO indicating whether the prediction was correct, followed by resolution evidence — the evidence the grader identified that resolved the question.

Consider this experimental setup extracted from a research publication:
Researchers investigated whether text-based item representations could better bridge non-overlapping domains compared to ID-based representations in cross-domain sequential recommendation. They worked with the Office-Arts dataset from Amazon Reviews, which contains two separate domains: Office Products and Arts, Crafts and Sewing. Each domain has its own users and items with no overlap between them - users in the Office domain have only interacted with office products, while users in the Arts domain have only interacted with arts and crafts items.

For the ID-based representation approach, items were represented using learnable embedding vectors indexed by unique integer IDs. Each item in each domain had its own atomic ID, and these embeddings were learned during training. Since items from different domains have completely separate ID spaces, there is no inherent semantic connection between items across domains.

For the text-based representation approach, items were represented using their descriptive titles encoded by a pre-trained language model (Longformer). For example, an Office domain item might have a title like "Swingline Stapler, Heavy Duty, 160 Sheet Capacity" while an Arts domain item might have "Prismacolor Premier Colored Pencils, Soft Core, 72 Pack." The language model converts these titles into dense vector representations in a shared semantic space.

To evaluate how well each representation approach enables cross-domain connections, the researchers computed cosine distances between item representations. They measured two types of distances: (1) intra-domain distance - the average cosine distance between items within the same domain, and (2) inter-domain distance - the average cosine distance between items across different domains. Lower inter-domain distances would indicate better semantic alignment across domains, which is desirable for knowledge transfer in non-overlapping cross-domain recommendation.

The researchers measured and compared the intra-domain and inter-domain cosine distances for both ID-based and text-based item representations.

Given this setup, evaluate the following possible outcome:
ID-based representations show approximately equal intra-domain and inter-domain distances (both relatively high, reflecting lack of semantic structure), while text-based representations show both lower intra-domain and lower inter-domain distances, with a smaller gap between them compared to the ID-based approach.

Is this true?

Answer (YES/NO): NO